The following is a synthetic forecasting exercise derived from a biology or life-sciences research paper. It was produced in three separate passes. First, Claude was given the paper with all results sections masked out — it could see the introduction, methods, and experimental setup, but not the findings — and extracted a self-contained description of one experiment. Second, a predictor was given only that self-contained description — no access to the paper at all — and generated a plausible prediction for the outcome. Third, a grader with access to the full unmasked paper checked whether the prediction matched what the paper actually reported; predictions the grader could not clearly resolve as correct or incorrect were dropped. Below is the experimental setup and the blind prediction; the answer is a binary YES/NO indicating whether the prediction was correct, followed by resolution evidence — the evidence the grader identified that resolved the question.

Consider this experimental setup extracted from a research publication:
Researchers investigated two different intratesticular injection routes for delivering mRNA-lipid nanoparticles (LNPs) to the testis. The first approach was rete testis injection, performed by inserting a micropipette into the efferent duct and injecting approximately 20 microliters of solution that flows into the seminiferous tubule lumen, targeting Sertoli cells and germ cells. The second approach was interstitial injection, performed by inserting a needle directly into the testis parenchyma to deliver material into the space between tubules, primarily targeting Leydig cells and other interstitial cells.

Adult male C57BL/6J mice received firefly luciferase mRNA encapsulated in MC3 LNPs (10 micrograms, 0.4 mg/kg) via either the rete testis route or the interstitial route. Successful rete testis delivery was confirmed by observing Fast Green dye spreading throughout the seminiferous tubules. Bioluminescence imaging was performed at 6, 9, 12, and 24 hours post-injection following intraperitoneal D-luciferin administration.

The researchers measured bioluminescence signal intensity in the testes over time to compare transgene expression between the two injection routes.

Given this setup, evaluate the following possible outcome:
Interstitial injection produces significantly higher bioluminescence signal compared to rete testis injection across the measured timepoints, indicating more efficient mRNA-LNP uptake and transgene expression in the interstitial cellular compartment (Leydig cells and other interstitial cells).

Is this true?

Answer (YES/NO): NO